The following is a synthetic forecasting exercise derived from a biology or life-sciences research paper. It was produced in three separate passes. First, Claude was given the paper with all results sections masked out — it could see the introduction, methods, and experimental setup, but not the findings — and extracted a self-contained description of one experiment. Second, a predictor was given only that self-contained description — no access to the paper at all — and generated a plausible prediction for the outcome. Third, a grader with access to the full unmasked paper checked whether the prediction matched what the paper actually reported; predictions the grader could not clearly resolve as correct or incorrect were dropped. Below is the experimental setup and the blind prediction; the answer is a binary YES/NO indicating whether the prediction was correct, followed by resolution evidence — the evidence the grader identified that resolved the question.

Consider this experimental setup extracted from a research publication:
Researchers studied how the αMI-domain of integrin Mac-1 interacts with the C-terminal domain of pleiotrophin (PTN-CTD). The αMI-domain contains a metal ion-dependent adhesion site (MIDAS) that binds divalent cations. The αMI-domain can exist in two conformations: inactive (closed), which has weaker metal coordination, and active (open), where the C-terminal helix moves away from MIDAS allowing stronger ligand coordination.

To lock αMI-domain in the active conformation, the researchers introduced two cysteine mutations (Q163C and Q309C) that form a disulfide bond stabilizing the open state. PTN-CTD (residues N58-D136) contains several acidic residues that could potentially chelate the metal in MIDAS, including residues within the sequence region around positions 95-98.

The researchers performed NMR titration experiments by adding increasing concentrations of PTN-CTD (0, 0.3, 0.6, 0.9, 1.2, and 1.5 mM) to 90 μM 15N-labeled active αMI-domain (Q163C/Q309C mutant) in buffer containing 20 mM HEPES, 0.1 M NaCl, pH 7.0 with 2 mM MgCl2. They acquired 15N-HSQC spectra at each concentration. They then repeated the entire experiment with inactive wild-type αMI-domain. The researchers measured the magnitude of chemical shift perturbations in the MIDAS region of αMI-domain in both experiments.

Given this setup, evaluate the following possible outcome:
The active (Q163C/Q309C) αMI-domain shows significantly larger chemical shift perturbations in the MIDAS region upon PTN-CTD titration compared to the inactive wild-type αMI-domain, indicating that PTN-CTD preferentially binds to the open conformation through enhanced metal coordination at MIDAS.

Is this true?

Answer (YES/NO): YES